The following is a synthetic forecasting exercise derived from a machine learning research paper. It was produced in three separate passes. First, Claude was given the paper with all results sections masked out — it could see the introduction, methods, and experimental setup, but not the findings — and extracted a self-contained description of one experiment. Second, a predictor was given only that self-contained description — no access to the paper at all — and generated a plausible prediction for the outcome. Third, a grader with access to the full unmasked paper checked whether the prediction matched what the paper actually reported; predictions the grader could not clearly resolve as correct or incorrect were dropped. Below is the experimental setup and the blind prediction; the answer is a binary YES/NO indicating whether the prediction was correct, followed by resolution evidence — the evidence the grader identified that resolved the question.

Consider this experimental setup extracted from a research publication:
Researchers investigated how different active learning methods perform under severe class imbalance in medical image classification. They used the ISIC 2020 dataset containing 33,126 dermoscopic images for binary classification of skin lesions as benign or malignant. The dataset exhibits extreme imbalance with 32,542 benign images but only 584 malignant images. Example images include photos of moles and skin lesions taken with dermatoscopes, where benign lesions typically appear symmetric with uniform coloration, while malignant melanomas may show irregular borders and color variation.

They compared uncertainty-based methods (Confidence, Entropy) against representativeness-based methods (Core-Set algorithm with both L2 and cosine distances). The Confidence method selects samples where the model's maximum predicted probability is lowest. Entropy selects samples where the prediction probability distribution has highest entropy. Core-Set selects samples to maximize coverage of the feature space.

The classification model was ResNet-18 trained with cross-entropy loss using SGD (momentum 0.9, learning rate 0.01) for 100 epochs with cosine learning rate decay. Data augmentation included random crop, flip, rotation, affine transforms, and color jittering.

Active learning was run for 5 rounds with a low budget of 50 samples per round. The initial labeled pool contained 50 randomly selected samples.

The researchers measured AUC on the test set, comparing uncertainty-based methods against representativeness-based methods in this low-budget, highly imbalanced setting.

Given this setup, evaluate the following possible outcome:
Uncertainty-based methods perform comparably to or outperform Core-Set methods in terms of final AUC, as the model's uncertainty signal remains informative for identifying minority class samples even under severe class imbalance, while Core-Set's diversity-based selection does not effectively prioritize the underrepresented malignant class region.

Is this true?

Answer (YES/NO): NO